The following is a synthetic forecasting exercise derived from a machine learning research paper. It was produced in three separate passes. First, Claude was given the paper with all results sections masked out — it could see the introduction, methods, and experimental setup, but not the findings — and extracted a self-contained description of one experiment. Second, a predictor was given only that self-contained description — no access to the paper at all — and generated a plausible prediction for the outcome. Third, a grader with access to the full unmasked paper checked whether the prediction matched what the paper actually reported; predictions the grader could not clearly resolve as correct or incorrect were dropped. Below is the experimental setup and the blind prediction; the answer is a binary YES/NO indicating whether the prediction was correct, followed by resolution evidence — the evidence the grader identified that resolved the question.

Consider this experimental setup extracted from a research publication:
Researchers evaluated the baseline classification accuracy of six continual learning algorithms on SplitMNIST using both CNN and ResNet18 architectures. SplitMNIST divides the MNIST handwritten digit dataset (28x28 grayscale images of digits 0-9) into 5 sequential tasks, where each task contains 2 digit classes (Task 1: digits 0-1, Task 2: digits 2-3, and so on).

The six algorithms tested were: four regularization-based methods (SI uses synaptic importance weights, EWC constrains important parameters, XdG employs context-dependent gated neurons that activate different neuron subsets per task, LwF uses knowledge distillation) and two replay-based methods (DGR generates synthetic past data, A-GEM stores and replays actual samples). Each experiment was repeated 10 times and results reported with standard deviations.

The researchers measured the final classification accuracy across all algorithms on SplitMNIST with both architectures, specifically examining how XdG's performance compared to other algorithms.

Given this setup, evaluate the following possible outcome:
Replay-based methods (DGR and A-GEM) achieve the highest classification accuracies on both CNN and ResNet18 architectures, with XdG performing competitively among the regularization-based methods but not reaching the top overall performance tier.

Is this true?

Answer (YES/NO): NO